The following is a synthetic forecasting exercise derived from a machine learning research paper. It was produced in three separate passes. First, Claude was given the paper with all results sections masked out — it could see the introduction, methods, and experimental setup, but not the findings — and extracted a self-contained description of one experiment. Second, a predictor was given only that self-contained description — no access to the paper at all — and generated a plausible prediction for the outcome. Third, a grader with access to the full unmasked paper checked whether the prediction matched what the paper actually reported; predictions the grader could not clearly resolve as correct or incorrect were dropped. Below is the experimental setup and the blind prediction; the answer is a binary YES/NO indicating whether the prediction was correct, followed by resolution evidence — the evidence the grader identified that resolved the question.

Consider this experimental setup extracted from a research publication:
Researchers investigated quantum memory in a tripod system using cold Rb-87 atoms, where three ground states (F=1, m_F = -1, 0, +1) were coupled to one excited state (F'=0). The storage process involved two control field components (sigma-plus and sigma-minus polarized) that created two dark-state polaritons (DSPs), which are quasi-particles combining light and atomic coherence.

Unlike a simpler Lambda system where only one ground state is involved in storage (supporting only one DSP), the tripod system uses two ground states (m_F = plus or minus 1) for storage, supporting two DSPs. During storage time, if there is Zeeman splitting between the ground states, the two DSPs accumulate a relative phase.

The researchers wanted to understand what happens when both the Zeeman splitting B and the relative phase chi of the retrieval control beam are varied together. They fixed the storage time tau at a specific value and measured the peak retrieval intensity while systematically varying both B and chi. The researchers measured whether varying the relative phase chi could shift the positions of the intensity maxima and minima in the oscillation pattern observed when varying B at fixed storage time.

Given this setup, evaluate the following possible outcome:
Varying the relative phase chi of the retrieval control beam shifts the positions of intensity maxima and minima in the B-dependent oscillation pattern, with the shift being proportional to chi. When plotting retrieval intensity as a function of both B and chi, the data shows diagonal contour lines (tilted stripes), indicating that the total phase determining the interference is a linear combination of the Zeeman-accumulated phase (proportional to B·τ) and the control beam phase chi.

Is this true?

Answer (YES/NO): YES